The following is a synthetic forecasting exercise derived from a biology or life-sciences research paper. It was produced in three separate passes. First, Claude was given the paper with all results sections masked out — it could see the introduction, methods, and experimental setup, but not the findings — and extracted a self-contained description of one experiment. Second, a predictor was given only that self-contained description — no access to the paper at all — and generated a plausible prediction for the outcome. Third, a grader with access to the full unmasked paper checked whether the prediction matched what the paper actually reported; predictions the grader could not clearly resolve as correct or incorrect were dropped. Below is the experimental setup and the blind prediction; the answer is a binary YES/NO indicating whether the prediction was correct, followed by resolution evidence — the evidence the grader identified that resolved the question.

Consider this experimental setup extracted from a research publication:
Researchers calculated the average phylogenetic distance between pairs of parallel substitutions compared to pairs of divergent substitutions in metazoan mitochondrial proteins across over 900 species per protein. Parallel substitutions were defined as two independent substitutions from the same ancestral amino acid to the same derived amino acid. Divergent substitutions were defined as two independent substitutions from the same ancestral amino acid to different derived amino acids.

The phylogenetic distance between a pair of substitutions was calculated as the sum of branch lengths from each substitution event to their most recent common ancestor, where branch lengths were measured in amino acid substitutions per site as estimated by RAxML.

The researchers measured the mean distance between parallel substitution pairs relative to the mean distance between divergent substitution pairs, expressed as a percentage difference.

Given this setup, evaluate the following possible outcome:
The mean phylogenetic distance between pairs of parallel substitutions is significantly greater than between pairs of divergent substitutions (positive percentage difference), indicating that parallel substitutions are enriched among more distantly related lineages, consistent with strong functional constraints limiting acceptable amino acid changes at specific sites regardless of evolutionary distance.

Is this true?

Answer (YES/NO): NO